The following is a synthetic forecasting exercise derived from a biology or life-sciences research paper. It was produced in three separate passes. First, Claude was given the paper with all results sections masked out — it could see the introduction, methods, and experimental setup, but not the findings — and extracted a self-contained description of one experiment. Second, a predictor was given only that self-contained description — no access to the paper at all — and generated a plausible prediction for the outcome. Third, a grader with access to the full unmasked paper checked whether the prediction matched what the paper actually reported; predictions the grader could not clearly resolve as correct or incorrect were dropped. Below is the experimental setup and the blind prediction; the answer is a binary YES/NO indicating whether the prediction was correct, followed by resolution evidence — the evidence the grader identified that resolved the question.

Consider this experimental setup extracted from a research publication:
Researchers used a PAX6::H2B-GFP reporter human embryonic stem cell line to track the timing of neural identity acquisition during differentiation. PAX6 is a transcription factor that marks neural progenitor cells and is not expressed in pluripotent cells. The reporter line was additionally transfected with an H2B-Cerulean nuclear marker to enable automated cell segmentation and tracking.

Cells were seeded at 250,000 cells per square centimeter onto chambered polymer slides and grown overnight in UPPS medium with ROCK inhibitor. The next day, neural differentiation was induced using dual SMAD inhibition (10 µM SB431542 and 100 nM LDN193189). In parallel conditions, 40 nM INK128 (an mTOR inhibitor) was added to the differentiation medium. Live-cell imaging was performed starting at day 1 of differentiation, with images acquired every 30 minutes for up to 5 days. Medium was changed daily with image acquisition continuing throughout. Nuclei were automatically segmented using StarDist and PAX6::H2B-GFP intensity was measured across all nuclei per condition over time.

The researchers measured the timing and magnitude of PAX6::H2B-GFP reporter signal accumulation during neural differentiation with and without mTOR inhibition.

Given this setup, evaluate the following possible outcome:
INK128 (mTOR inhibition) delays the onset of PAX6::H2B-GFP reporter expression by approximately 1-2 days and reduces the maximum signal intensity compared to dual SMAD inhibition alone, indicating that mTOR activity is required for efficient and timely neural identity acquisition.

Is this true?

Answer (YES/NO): NO